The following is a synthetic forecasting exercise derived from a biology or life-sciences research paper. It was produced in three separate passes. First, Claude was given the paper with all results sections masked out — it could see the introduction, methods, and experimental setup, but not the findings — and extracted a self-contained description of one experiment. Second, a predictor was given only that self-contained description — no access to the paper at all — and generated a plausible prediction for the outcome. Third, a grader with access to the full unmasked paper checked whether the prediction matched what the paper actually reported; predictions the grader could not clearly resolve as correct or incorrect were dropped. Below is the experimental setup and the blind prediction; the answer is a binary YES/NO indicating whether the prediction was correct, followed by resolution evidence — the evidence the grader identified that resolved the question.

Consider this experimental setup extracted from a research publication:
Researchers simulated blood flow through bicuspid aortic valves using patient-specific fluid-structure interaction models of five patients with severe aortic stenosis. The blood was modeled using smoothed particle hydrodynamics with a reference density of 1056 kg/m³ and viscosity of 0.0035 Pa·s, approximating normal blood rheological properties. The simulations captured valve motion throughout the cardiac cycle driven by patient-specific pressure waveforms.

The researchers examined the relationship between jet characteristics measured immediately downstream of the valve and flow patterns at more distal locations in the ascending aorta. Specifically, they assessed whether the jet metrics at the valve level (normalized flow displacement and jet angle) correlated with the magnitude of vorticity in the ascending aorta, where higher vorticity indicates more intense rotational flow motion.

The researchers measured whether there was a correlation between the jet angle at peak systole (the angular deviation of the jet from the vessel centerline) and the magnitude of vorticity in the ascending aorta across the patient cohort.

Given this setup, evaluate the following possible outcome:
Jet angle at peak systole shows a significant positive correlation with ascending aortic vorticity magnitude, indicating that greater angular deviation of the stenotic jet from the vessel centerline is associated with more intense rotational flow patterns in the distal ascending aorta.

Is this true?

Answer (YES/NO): NO